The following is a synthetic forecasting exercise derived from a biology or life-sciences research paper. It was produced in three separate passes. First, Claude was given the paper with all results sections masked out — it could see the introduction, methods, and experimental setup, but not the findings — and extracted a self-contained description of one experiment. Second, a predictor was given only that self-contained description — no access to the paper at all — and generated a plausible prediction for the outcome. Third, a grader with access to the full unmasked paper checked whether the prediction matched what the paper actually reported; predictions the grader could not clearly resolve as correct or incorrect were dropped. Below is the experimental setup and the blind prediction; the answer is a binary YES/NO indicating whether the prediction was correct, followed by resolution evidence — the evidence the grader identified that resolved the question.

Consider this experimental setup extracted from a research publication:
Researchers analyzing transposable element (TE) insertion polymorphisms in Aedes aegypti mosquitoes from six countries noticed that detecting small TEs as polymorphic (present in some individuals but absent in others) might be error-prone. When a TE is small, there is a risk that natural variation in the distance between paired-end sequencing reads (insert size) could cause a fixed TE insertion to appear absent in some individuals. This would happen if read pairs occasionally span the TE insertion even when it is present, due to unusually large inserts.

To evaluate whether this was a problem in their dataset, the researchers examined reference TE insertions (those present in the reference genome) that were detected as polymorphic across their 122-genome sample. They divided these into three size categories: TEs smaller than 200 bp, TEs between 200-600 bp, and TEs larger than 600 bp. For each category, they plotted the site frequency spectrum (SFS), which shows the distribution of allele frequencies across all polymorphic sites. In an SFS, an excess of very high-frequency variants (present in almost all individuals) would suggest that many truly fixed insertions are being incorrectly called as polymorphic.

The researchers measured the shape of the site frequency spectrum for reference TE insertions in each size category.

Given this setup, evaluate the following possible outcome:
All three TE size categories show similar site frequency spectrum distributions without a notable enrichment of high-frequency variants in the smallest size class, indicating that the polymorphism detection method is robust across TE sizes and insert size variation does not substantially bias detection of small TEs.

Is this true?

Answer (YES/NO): NO